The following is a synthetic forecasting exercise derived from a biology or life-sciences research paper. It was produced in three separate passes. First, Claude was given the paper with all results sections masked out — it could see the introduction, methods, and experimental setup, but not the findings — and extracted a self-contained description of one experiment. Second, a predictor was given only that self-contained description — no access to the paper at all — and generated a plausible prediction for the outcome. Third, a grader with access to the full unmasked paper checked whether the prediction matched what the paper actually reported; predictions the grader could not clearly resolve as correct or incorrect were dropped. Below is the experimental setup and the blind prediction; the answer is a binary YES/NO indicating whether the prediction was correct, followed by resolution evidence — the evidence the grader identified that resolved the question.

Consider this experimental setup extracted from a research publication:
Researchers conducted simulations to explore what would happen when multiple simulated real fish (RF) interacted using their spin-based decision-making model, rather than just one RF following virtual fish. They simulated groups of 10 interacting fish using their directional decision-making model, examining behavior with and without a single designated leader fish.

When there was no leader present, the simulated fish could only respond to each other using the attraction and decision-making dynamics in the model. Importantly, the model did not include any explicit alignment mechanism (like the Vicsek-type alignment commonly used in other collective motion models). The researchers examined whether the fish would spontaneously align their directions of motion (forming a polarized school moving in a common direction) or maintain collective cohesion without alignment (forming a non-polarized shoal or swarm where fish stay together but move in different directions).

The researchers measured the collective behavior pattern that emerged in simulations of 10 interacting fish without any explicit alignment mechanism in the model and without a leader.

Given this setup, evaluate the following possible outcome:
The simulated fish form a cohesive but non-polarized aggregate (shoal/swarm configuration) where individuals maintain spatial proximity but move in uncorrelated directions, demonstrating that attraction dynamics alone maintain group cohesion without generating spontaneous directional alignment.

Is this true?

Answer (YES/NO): YES